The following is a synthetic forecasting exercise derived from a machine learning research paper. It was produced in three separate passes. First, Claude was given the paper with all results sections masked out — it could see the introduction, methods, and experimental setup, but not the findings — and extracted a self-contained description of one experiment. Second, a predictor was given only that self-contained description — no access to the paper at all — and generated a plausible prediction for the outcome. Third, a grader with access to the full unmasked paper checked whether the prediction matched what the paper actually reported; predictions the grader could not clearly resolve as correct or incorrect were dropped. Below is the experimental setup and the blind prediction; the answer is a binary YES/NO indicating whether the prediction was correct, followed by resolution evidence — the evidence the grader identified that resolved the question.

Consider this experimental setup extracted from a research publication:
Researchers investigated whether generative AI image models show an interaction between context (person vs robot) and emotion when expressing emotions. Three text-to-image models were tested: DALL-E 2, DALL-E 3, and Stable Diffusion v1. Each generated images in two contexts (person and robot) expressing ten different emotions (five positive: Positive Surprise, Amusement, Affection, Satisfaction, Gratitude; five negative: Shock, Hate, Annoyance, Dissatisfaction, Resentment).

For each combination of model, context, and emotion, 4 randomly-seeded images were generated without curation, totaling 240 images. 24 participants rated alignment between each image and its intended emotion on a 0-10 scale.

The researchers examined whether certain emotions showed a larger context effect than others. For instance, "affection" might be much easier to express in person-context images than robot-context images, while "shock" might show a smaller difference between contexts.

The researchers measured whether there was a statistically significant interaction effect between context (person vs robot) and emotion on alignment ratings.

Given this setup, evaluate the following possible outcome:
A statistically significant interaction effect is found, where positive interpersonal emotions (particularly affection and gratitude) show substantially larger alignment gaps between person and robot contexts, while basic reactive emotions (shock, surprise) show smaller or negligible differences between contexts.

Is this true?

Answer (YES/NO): NO